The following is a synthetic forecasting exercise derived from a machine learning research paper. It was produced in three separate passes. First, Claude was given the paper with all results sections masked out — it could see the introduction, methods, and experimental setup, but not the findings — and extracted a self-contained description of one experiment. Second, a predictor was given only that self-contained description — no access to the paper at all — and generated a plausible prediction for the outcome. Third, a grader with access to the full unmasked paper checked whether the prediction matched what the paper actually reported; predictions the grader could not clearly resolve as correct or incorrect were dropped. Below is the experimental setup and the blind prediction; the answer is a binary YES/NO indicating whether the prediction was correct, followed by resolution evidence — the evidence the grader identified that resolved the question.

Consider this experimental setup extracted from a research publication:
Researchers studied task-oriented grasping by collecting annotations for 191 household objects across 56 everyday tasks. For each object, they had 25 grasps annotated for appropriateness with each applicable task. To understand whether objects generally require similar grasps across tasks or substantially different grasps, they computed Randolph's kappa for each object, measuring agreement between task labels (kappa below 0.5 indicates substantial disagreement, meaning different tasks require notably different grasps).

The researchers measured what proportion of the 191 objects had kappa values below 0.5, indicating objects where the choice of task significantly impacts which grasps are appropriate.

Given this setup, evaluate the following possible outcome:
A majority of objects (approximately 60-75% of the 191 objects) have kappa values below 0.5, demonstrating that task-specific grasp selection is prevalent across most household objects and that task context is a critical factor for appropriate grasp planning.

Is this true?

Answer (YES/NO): NO